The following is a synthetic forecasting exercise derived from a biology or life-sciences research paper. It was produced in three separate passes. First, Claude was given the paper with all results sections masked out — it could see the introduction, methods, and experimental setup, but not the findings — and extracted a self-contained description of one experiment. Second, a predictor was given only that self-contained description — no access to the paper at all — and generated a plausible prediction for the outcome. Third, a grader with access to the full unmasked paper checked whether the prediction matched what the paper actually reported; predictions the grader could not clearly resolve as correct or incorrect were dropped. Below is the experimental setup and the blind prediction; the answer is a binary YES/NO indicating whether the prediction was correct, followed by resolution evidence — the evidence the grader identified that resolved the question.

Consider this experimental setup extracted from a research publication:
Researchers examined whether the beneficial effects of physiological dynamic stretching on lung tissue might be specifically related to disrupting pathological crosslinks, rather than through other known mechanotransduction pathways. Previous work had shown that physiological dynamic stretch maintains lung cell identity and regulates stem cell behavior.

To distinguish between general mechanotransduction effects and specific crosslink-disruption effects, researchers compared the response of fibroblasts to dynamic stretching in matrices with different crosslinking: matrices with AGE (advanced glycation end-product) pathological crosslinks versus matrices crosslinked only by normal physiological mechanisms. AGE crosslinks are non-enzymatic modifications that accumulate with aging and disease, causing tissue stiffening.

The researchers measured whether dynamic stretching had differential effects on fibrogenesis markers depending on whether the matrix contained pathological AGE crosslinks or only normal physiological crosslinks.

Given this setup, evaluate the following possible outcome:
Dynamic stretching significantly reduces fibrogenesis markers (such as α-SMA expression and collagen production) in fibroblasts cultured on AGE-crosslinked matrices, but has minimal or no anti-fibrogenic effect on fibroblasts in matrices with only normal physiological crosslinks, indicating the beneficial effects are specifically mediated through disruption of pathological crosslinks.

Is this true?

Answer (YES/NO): YES